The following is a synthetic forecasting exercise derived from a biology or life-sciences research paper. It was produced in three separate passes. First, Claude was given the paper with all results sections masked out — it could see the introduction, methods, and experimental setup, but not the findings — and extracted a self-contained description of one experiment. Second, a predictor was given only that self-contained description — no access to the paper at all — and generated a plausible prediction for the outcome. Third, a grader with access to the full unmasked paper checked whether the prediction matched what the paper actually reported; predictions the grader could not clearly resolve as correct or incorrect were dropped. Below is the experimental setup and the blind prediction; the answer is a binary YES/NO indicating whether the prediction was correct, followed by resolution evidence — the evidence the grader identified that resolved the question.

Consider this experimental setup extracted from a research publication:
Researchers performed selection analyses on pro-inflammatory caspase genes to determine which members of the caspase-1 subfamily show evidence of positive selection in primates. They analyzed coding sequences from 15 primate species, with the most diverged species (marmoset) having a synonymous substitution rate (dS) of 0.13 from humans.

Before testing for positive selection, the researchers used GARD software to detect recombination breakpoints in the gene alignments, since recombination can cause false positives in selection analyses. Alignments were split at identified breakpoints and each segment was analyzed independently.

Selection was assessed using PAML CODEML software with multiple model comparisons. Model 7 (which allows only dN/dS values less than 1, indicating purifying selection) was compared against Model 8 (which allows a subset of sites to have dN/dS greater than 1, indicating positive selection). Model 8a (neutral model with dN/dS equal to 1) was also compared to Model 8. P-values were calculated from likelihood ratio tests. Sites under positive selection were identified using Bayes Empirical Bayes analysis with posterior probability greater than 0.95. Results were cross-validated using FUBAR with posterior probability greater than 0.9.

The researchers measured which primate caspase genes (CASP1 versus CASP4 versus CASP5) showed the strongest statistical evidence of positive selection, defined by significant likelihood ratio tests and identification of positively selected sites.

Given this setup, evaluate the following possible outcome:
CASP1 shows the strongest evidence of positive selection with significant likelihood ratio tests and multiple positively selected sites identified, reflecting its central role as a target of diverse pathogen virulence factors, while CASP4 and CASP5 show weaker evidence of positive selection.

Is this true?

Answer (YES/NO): NO